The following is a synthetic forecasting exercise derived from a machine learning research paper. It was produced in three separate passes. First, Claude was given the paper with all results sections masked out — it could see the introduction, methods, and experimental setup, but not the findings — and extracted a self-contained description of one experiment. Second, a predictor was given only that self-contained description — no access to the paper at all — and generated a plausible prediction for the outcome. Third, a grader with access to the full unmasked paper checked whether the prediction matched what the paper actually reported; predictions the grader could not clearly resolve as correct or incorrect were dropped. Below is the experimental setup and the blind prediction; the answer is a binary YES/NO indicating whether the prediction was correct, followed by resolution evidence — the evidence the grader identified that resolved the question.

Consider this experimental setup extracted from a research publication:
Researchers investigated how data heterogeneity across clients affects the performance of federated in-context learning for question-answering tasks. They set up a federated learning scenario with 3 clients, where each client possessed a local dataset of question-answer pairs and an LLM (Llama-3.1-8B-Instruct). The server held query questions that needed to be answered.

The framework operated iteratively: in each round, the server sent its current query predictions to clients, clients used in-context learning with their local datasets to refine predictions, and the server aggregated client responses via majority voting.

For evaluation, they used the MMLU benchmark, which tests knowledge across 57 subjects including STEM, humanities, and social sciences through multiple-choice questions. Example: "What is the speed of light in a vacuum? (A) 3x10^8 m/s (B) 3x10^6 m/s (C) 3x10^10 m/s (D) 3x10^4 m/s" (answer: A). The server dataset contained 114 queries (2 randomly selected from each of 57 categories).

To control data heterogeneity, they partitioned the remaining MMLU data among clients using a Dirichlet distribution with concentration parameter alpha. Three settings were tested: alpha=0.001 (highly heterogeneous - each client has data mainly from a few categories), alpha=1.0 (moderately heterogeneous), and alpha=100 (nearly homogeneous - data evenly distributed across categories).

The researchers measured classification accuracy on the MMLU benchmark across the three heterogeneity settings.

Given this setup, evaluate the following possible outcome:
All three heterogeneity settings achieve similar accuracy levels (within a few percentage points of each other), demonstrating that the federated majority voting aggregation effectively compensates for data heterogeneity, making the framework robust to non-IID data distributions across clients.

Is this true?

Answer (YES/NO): NO